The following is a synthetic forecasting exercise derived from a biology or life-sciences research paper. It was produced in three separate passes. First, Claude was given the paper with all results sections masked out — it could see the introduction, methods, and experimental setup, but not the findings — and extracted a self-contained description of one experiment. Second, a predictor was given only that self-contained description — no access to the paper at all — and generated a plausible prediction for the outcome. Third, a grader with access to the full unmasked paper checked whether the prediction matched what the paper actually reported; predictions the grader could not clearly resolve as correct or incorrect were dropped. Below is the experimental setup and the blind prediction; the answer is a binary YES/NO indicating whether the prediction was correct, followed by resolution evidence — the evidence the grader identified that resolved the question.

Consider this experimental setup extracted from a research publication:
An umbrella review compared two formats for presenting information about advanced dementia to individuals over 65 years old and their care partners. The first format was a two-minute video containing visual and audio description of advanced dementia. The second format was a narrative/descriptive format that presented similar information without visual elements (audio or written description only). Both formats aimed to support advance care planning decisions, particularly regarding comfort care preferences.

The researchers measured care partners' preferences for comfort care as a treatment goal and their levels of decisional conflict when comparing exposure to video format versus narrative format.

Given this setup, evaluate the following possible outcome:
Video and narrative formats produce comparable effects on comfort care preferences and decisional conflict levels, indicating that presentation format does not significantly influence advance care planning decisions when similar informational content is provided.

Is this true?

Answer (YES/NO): NO